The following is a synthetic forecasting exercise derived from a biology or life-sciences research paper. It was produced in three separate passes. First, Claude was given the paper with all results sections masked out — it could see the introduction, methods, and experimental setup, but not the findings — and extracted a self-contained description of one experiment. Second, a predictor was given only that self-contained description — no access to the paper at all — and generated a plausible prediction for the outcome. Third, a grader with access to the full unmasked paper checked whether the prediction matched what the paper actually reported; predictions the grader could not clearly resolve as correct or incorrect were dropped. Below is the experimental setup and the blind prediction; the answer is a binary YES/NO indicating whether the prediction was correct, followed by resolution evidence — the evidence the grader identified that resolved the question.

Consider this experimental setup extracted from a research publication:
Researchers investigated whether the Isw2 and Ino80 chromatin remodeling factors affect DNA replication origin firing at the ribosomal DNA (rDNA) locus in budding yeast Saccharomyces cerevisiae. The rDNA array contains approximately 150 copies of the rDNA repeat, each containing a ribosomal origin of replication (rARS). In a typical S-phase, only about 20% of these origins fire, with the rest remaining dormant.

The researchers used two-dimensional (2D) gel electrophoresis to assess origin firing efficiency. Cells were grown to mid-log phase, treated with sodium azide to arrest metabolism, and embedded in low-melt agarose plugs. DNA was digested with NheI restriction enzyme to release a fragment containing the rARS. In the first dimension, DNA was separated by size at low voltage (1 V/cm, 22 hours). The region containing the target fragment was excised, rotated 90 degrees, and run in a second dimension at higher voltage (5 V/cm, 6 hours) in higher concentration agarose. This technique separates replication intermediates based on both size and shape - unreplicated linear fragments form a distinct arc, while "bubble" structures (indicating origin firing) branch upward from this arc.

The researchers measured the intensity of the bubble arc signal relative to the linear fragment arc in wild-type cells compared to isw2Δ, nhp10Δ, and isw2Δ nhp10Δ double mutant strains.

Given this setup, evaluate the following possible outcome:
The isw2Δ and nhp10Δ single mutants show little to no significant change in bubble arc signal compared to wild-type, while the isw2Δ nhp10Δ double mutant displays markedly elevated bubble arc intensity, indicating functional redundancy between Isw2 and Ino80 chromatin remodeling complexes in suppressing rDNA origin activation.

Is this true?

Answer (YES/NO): NO